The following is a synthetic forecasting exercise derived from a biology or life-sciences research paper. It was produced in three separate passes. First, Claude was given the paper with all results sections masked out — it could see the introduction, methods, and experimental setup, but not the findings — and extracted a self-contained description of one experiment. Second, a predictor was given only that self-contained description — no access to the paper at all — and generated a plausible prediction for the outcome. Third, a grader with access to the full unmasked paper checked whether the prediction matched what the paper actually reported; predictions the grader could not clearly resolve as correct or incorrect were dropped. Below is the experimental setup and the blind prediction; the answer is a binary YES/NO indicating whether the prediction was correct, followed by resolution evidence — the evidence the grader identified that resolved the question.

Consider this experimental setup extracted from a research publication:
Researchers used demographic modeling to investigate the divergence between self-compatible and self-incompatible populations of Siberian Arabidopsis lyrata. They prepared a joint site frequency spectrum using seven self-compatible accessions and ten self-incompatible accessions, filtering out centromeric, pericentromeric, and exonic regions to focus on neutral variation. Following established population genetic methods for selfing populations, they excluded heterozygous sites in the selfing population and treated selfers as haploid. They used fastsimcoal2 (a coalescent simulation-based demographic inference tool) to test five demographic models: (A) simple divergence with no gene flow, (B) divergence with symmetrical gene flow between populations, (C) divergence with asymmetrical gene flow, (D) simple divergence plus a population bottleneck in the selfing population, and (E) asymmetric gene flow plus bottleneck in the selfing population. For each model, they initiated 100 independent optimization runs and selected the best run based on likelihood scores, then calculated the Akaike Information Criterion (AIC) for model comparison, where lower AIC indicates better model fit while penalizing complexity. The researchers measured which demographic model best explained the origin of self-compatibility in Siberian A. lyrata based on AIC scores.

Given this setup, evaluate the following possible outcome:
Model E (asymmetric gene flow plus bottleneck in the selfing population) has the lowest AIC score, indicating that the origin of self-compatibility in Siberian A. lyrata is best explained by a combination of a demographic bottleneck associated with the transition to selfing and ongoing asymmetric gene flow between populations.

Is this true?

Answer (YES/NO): YES